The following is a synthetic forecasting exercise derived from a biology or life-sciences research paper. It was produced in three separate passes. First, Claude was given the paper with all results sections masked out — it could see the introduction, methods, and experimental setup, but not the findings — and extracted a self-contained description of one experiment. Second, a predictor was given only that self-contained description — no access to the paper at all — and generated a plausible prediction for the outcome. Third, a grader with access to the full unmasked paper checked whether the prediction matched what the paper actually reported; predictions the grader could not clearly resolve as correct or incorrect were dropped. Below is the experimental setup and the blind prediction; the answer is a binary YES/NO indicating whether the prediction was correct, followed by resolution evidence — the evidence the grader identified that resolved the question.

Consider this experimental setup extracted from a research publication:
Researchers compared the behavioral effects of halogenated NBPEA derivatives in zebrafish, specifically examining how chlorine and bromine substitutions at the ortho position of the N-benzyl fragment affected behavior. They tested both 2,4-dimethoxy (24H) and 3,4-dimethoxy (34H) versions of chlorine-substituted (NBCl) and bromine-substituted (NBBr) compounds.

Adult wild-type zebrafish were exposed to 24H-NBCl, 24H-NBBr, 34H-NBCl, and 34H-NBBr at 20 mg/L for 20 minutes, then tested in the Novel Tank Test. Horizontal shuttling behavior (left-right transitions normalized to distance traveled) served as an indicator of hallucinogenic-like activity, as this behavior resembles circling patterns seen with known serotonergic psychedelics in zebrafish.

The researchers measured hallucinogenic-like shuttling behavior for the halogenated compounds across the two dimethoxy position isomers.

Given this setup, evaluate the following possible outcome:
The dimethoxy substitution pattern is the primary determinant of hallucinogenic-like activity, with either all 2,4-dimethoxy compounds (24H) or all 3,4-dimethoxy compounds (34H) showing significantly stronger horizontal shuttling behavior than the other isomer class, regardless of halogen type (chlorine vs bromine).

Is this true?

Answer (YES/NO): NO